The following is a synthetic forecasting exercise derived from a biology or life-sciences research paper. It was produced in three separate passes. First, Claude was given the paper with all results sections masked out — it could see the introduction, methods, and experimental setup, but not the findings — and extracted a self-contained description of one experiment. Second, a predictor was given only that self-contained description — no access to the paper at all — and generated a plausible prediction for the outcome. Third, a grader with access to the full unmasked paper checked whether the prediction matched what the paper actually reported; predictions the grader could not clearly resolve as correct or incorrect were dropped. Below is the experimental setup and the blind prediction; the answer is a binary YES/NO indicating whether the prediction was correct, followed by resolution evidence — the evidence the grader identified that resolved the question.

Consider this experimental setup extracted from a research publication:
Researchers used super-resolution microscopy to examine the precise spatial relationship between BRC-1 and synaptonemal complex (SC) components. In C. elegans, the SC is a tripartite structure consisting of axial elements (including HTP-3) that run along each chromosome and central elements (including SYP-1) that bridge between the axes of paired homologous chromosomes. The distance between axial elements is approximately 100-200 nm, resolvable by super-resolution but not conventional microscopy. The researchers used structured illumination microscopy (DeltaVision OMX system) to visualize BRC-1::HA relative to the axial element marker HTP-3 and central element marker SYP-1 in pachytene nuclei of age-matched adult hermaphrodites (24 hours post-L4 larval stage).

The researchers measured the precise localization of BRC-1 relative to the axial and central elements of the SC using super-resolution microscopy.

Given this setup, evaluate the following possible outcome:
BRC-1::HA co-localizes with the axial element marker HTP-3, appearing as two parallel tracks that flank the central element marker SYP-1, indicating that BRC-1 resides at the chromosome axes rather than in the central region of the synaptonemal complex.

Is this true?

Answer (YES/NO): NO